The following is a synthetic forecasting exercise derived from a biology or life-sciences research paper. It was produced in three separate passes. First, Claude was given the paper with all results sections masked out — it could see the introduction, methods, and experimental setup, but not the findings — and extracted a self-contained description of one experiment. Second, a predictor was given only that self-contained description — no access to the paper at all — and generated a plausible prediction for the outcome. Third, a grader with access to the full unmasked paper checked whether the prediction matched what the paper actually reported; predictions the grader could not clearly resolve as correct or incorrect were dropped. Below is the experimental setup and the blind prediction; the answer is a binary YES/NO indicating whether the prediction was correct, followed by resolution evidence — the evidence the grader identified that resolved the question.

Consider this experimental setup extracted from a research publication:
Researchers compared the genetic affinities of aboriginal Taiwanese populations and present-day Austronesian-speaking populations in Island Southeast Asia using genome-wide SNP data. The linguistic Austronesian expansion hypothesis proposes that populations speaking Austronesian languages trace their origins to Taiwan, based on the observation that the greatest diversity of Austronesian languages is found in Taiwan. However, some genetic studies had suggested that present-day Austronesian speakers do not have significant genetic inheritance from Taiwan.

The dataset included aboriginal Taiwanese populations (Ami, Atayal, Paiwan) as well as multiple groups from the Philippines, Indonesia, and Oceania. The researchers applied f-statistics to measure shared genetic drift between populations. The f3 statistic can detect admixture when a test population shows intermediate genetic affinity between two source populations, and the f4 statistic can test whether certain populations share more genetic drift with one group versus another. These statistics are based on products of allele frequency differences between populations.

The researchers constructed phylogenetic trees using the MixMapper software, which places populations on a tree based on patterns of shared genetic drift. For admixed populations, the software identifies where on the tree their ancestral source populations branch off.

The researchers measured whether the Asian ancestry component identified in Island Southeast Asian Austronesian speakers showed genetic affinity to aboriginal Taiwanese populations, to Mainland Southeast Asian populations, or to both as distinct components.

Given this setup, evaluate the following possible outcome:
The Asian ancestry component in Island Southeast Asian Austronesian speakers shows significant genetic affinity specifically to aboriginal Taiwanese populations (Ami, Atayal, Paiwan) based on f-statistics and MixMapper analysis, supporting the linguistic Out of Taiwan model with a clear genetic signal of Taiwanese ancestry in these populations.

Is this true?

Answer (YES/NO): NO